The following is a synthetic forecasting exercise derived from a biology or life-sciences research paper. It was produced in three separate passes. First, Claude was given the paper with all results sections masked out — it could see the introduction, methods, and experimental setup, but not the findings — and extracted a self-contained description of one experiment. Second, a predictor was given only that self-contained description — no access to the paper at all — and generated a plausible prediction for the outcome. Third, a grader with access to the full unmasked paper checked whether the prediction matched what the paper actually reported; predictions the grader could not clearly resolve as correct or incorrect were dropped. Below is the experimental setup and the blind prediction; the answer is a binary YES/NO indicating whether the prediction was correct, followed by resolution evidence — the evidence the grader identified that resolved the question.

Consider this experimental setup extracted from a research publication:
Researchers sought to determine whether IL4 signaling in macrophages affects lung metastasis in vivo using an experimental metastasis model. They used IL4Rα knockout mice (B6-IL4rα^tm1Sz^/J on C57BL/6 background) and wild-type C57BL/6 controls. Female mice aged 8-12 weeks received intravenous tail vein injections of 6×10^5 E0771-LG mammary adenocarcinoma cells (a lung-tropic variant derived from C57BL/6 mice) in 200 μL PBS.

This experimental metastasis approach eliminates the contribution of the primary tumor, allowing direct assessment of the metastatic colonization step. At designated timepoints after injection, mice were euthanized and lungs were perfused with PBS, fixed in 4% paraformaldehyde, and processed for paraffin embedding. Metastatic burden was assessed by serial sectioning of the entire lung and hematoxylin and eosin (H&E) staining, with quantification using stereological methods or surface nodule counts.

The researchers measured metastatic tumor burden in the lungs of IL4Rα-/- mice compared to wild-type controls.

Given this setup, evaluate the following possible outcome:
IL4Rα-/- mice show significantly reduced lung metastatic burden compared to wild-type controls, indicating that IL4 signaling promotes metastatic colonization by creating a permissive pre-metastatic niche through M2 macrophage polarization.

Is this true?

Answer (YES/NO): NO